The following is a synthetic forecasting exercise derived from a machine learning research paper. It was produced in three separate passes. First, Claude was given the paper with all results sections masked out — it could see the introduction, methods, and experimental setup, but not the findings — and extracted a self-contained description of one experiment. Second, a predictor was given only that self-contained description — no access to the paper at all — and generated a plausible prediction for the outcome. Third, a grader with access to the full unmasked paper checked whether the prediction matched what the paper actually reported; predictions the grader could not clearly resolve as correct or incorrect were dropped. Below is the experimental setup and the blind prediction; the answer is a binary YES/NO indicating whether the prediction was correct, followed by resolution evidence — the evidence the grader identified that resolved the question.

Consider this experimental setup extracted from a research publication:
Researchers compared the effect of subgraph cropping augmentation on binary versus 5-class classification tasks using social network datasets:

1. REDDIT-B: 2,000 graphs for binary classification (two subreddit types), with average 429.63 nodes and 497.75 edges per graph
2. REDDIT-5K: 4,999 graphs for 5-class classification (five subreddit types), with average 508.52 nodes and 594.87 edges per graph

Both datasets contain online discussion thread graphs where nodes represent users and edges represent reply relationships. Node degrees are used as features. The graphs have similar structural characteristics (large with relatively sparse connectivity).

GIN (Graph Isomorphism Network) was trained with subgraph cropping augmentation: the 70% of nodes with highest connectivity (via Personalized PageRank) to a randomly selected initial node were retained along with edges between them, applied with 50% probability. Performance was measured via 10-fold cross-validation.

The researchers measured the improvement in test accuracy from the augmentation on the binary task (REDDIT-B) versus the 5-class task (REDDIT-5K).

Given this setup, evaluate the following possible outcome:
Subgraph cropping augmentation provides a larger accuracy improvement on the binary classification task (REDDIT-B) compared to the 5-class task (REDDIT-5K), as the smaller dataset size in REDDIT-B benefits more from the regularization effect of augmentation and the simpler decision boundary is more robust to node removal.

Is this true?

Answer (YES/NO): NO